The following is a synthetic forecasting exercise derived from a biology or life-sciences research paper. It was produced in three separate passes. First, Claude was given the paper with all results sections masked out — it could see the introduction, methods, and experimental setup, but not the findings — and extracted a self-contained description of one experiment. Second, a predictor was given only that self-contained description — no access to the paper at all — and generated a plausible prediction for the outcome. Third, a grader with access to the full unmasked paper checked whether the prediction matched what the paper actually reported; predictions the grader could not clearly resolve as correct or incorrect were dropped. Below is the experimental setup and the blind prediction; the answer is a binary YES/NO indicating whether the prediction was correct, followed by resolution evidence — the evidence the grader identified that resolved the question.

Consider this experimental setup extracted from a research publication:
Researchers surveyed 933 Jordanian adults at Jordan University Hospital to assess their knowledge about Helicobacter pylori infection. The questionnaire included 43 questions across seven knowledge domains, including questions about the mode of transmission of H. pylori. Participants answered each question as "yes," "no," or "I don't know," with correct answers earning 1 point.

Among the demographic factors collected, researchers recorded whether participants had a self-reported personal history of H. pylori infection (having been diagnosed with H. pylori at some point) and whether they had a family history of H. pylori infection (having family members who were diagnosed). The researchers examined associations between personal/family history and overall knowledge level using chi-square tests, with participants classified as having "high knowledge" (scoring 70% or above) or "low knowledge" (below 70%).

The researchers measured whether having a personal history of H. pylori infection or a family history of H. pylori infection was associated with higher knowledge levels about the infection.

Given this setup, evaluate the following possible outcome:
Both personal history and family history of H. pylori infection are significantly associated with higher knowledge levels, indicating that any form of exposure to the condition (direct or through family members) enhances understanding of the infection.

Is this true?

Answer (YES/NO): YES